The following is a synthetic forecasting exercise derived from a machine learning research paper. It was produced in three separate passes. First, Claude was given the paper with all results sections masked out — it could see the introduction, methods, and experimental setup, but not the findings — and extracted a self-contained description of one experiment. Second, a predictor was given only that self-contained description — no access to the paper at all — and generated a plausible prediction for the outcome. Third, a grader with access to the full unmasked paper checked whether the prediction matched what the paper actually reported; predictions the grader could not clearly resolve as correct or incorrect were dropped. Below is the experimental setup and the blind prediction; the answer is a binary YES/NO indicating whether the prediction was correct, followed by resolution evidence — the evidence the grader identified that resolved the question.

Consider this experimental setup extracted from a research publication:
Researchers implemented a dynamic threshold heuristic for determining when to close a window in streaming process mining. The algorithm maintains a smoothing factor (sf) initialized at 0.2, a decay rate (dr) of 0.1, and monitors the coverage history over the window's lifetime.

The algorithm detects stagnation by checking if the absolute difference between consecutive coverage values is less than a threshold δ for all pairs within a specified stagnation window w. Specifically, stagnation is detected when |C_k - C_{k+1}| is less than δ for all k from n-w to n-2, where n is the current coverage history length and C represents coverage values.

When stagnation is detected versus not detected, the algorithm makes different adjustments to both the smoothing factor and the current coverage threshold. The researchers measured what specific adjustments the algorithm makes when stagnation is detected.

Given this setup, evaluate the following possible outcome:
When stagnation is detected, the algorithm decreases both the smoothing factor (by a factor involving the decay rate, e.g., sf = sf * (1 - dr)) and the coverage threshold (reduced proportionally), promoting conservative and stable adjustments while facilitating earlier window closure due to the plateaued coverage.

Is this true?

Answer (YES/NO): NO